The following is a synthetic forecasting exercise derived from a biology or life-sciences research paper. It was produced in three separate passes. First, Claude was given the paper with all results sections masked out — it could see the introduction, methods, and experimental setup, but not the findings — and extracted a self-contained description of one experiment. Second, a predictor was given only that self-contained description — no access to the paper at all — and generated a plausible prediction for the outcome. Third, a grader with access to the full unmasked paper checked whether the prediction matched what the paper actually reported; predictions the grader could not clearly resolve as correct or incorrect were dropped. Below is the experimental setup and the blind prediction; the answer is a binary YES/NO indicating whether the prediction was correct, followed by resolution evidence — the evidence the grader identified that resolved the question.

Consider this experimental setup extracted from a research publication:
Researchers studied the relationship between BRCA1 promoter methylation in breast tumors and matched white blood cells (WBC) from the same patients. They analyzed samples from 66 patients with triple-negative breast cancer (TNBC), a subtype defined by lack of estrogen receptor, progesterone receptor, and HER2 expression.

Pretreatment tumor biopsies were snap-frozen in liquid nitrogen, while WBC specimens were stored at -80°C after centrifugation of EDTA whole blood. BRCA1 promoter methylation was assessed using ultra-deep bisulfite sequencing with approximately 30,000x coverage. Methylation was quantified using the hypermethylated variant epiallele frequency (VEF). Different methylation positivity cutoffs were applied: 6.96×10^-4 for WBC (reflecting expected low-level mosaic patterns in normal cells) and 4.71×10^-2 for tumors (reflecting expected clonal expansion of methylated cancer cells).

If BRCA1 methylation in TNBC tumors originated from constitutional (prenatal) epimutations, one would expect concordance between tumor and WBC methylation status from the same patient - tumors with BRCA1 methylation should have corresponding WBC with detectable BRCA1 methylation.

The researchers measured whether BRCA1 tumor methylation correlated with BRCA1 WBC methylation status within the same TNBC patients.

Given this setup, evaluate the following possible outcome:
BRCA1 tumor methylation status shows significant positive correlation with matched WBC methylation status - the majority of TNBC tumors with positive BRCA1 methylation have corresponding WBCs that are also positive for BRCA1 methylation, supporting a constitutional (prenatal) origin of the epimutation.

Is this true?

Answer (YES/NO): YES